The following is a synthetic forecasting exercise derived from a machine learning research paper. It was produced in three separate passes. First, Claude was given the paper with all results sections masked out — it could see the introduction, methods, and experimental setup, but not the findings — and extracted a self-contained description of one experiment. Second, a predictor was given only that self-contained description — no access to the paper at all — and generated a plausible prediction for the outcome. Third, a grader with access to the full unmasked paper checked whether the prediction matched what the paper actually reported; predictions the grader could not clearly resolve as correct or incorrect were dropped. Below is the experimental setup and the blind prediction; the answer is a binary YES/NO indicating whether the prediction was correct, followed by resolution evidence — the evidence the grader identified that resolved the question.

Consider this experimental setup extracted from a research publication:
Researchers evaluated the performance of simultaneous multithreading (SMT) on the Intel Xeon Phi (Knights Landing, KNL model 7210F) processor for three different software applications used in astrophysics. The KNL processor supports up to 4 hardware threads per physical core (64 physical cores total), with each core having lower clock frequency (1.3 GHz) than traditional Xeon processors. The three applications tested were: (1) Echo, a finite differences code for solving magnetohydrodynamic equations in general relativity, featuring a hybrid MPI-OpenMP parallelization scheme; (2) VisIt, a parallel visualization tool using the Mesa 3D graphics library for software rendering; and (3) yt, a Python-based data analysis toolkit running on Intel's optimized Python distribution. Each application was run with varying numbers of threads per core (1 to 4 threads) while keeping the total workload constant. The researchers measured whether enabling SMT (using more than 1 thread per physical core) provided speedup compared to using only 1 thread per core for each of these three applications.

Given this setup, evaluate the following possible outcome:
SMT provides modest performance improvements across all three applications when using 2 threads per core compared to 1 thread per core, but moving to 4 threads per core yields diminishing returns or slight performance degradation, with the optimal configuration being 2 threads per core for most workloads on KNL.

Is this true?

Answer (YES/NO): NO